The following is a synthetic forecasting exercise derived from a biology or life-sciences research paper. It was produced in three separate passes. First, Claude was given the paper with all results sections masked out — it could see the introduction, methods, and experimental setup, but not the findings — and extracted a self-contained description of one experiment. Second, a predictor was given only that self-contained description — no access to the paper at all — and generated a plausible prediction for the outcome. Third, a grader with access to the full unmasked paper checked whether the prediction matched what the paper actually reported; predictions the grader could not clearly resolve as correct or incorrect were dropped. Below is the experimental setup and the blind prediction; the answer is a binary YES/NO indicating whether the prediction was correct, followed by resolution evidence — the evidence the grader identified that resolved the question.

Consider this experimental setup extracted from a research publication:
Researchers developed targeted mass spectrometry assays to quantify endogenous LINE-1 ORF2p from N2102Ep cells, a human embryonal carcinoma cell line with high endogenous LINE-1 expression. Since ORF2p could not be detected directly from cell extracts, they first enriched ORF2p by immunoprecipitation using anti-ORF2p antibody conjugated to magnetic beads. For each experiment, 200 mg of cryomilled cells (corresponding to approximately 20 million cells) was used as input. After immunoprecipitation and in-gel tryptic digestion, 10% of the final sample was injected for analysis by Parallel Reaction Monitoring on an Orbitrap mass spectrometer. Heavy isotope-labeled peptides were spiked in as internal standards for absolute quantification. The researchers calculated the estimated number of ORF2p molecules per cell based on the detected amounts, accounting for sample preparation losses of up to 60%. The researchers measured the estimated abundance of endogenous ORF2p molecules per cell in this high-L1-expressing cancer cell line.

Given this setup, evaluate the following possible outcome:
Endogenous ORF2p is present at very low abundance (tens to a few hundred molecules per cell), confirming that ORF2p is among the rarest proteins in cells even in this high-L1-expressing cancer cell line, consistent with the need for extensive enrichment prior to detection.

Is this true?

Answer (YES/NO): YES